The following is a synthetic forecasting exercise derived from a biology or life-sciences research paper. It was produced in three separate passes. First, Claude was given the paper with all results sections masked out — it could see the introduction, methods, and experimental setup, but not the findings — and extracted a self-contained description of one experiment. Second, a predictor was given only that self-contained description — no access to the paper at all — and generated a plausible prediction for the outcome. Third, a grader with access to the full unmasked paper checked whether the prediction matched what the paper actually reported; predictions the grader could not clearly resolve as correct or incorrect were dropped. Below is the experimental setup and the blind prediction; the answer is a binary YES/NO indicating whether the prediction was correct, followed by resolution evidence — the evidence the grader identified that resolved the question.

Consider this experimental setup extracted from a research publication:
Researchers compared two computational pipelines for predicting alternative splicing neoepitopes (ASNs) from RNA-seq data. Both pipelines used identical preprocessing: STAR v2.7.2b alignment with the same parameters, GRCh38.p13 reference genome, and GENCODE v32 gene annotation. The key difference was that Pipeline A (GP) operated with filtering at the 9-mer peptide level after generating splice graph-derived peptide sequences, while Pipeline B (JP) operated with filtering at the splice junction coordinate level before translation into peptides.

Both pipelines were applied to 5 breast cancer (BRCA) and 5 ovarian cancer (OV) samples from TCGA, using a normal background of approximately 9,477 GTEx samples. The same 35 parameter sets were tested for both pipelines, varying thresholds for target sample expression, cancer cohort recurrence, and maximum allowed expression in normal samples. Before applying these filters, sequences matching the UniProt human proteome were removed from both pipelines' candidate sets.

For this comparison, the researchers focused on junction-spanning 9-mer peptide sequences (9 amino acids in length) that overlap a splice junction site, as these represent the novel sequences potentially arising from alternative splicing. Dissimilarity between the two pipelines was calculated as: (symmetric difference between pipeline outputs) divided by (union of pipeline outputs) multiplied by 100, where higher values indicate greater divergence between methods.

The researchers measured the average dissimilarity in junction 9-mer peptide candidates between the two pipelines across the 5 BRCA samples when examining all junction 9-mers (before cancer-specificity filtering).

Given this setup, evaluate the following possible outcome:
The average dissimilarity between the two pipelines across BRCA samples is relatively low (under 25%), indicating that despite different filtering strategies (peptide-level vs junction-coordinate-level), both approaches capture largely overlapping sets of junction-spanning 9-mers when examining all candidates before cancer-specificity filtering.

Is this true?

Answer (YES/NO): NO